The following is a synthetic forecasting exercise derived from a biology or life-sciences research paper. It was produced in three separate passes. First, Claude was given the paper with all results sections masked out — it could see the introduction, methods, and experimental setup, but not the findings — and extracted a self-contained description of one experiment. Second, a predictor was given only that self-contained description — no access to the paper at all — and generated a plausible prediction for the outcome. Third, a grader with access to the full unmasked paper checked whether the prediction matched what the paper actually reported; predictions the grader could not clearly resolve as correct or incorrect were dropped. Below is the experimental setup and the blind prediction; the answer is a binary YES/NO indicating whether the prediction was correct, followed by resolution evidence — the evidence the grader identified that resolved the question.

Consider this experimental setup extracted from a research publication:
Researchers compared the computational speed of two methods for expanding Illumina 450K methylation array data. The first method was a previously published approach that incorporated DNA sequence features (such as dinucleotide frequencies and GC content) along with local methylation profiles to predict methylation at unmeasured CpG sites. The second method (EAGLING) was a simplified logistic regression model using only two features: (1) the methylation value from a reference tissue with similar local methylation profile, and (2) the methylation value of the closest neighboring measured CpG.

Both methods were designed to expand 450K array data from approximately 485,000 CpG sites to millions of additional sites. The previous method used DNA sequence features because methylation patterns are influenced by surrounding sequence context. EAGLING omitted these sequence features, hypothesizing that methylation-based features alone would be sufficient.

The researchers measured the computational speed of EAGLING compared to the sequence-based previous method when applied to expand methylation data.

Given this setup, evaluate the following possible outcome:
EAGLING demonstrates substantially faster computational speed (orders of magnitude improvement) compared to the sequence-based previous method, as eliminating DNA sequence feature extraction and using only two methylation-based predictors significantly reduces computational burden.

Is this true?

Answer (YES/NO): NO